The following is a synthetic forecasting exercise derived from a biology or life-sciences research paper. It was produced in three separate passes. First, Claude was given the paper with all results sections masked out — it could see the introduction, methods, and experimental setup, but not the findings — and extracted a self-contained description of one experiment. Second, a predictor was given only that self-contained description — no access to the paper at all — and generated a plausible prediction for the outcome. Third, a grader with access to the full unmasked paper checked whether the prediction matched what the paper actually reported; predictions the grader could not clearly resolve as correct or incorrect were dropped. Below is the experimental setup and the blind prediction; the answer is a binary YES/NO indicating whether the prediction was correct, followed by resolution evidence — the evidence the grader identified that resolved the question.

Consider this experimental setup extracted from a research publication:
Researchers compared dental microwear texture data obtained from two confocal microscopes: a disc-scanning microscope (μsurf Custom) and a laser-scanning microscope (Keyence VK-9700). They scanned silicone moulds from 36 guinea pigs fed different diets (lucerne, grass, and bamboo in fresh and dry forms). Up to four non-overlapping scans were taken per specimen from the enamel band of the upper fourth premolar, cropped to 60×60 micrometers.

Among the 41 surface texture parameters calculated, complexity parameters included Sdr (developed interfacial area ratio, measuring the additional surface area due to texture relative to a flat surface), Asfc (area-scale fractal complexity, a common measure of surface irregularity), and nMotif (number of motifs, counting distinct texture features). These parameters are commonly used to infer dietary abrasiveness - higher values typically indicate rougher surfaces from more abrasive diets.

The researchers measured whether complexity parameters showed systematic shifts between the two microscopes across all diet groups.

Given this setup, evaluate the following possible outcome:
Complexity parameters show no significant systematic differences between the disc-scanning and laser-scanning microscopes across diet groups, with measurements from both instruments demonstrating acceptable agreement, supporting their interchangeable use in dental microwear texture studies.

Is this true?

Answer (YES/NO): NO